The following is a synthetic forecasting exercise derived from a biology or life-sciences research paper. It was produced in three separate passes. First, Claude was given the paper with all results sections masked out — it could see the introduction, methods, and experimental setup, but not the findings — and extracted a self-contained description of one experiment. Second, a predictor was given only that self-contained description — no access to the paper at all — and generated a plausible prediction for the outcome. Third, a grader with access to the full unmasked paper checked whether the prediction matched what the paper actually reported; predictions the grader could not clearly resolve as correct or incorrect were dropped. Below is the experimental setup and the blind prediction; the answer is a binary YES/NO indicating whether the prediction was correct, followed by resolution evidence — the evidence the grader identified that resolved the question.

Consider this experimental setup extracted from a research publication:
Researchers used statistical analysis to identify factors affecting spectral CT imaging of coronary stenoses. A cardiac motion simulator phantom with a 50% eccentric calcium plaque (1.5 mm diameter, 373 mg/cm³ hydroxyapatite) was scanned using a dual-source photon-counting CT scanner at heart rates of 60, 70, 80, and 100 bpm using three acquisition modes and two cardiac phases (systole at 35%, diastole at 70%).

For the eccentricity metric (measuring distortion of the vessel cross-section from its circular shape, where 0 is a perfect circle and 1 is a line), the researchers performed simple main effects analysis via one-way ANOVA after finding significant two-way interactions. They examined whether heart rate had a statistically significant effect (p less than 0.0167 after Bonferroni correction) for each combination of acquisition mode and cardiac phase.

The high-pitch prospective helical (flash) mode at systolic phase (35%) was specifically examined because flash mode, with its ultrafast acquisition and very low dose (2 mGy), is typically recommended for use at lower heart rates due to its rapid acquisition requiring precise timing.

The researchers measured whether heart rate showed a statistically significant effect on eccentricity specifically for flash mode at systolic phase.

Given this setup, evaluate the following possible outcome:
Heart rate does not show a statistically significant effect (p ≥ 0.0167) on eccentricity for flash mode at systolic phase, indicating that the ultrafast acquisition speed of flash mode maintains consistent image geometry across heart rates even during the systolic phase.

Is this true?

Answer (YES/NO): YES